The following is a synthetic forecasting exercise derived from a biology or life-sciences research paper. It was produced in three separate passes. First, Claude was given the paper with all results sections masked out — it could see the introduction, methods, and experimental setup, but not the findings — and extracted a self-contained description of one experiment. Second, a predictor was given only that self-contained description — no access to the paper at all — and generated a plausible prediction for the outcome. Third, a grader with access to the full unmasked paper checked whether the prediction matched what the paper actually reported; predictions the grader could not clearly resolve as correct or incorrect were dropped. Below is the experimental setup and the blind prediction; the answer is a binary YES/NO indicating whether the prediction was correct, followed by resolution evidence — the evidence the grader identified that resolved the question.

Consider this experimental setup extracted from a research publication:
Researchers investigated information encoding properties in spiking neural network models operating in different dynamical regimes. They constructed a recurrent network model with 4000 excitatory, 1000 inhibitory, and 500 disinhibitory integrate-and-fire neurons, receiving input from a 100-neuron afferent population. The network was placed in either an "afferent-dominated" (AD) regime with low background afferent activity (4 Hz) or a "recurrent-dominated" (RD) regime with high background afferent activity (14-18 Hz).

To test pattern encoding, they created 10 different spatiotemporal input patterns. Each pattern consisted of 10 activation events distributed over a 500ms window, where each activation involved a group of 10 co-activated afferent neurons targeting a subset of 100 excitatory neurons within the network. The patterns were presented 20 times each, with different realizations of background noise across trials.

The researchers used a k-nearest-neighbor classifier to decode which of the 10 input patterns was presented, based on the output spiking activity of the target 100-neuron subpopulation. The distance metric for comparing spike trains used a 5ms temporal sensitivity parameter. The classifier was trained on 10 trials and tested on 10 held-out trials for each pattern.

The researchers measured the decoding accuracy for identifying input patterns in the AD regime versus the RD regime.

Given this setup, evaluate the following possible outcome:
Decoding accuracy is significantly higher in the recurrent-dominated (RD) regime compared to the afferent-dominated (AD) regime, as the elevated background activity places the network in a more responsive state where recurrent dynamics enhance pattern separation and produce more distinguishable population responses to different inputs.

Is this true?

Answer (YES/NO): NO